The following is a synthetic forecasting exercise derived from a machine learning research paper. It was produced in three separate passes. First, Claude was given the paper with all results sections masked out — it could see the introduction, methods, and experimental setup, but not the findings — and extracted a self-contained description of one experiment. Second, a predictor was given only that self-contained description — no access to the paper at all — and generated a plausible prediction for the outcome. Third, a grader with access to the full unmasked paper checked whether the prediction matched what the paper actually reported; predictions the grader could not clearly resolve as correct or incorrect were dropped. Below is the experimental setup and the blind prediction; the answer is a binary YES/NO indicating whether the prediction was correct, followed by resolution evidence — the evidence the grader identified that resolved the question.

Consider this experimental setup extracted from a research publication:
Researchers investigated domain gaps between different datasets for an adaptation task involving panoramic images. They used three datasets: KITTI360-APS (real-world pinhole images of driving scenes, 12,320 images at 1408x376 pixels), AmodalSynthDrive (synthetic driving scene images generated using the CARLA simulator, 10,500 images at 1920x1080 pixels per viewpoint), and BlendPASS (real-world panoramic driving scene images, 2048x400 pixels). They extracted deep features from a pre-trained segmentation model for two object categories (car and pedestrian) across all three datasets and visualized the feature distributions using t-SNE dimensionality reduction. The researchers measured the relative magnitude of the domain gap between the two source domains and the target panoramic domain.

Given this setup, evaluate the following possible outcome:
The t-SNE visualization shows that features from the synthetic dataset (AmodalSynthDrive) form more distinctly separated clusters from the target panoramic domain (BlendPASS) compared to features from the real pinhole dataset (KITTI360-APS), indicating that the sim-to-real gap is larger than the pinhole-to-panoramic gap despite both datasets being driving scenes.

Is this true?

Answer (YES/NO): YES